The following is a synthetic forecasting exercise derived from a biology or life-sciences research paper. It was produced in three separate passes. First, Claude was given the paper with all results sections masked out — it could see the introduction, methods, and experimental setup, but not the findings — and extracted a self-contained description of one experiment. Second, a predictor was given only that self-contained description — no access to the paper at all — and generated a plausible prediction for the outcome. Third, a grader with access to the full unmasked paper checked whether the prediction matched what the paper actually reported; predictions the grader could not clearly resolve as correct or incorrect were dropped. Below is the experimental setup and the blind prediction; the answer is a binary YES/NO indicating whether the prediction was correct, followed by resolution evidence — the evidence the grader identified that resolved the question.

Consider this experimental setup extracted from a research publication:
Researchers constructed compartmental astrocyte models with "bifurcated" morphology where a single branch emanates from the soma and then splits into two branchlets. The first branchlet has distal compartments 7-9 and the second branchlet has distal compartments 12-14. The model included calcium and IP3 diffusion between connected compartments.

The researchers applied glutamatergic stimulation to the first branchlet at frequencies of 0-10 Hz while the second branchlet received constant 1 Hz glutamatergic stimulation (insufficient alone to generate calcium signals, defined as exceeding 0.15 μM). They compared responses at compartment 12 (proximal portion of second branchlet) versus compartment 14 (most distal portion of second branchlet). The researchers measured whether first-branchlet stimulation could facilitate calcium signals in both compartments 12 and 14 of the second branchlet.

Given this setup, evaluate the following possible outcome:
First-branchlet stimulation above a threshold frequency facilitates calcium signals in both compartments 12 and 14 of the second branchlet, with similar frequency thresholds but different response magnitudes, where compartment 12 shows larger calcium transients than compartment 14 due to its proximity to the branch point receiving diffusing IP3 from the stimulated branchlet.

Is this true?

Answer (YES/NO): NO